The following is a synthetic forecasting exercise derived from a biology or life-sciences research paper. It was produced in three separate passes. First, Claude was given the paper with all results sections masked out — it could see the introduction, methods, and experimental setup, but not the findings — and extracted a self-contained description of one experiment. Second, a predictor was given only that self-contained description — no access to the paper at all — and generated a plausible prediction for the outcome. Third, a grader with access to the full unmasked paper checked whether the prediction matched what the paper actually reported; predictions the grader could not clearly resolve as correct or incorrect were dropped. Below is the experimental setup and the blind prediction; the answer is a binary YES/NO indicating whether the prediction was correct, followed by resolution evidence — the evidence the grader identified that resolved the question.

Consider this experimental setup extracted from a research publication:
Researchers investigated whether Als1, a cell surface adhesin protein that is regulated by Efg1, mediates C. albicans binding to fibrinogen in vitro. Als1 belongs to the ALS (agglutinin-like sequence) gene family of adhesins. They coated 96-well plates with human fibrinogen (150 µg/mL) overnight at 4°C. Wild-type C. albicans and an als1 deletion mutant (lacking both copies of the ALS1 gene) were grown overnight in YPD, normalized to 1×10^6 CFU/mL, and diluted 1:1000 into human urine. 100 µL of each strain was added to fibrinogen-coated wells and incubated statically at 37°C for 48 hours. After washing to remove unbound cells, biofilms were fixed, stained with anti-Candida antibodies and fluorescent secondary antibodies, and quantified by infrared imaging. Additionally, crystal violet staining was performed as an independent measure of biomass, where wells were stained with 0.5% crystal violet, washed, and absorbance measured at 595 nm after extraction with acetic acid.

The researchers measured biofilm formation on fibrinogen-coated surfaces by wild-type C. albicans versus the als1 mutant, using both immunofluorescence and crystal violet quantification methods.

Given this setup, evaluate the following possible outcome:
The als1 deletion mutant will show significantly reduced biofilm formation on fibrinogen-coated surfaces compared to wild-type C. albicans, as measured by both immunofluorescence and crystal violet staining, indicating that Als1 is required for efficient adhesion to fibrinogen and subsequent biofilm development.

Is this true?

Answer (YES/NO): NO